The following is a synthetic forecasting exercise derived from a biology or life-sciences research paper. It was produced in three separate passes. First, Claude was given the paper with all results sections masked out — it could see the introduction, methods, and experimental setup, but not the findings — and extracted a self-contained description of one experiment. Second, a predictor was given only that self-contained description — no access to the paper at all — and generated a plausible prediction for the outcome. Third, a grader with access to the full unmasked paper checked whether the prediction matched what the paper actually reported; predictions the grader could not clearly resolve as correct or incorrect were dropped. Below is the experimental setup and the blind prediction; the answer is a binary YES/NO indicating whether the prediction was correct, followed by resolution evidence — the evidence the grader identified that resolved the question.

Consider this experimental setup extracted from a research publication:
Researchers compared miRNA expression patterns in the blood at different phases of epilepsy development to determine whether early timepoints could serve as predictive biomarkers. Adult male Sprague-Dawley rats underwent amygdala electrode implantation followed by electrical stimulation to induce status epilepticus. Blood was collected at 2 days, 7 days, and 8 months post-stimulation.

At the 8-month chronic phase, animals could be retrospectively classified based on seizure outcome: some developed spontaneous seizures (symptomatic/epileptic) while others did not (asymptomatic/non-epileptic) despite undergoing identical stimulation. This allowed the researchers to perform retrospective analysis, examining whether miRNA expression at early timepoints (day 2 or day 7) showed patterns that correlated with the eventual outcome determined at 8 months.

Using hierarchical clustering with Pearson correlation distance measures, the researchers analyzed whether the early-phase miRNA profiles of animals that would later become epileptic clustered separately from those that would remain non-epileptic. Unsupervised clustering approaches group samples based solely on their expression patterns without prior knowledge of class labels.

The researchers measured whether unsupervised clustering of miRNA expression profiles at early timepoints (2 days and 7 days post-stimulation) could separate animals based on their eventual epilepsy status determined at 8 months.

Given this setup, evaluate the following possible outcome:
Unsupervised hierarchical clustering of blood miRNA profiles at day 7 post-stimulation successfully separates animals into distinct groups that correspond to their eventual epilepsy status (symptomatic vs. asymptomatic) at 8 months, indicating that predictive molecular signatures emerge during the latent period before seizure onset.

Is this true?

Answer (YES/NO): NO